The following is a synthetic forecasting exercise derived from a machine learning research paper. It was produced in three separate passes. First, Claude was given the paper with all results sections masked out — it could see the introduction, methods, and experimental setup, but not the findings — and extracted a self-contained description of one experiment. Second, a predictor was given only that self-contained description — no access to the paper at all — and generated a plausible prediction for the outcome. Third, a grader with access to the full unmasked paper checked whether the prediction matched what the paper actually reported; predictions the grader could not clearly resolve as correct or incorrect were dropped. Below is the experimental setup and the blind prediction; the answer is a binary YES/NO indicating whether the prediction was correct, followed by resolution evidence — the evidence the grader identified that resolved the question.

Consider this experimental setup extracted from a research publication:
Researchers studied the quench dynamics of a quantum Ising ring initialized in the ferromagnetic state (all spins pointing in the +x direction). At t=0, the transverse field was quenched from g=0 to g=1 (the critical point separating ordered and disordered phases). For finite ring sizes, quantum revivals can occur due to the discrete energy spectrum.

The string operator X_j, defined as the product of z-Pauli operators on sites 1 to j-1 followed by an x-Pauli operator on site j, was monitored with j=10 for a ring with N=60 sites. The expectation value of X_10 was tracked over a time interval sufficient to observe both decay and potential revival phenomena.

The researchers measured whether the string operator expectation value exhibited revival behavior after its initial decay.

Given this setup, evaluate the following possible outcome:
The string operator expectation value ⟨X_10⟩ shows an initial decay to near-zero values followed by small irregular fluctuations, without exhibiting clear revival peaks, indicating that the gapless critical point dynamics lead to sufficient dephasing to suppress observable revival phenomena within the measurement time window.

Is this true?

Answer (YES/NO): NO